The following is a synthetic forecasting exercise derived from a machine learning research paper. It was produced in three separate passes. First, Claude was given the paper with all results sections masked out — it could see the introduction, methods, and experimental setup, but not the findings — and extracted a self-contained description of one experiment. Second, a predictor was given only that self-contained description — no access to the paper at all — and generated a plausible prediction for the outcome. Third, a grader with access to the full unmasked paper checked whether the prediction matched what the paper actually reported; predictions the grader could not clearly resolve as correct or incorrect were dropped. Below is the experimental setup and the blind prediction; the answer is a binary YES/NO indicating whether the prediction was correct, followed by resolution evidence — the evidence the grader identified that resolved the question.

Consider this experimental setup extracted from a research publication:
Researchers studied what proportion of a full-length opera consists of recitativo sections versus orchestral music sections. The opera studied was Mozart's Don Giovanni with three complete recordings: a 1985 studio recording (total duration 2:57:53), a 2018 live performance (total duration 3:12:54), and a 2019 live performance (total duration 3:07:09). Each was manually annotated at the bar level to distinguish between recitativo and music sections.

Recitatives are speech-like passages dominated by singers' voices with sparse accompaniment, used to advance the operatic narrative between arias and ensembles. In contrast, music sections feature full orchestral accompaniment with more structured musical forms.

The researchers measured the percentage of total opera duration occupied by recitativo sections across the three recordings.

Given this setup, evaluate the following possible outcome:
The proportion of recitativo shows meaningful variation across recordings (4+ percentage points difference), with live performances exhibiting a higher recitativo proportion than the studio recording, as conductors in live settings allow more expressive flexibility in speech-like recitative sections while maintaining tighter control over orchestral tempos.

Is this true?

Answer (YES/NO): NO